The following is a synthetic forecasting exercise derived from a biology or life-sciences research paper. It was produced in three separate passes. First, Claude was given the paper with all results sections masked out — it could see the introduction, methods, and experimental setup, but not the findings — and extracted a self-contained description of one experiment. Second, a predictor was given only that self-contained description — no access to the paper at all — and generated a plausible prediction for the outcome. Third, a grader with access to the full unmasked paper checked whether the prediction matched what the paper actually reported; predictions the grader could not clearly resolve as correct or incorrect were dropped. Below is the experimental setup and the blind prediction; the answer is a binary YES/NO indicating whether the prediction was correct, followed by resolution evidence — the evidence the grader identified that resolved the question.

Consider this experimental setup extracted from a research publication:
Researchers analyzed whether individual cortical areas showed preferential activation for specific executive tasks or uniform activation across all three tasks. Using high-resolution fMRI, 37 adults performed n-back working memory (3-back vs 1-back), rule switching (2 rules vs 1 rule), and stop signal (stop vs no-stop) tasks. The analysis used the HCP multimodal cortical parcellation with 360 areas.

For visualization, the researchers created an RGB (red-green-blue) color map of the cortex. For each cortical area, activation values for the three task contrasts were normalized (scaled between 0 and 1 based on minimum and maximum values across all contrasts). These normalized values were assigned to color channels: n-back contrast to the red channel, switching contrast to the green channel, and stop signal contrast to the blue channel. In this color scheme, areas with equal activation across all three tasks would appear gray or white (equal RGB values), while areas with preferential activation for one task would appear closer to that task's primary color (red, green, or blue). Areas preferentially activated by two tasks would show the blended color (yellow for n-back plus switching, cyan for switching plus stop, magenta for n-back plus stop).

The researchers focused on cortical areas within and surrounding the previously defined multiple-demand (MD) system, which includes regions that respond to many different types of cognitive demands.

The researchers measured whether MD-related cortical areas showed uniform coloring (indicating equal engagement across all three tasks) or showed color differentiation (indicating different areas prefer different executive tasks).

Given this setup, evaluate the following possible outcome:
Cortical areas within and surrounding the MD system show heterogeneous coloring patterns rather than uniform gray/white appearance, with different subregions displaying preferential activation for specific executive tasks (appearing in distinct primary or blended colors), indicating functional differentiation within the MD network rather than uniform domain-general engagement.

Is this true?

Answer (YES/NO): YES